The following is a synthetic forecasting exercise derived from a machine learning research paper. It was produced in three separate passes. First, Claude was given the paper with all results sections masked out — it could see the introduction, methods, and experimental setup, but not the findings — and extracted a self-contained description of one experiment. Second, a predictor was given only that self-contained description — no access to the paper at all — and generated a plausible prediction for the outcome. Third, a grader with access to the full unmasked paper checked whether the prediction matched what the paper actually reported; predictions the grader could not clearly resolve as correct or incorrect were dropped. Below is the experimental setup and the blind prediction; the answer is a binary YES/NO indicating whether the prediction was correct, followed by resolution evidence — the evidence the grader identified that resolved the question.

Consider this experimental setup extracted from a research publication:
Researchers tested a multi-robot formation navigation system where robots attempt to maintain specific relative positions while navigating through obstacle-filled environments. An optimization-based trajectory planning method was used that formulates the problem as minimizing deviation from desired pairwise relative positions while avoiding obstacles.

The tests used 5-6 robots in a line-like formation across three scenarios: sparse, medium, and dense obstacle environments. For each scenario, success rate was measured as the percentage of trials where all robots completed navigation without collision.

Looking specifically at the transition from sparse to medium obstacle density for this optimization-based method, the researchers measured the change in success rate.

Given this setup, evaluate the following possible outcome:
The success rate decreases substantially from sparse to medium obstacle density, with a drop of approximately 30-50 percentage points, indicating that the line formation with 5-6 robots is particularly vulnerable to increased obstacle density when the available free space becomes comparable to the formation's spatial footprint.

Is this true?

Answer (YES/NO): NO